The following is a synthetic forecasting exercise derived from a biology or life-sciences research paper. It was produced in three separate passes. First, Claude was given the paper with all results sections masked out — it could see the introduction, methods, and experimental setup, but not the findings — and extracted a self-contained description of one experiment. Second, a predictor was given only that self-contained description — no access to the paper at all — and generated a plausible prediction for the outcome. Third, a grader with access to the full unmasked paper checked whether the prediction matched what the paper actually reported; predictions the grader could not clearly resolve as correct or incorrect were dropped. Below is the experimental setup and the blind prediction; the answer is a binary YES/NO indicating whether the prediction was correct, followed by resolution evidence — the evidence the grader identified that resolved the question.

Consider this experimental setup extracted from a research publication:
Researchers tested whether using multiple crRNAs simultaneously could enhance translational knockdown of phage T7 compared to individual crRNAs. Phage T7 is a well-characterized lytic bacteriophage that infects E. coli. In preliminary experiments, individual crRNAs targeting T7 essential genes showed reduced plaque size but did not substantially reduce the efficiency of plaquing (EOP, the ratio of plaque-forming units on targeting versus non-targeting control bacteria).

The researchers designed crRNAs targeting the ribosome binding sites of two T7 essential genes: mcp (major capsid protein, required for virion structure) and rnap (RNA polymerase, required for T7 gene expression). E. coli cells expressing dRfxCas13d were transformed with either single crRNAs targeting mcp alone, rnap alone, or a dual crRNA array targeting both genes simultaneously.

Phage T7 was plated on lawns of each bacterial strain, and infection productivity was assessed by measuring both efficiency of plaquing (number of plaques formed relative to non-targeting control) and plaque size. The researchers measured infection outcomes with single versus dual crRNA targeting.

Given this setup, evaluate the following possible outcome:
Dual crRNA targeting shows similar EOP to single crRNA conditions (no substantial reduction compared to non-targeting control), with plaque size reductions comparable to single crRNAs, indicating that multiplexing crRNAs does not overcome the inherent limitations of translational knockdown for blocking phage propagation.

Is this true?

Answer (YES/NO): NO